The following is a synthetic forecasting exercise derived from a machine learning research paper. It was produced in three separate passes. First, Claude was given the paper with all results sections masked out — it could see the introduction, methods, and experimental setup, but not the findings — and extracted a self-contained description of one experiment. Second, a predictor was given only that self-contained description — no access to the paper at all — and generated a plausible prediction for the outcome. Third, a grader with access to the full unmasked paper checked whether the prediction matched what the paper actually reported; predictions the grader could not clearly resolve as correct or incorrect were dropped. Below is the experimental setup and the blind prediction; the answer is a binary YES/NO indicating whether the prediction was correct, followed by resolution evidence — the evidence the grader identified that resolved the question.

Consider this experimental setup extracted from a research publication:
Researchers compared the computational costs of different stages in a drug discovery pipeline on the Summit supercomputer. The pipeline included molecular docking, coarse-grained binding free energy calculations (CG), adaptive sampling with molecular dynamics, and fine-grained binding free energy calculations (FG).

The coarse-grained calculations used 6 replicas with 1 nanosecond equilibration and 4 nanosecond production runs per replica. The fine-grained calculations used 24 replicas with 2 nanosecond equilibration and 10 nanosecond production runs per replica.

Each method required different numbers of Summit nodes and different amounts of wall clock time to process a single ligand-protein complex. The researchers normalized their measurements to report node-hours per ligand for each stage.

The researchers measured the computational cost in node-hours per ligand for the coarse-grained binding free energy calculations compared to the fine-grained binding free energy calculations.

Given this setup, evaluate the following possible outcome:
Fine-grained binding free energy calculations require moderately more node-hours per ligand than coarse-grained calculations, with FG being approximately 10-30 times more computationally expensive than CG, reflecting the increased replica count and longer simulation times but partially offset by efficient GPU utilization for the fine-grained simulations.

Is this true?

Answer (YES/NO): YES